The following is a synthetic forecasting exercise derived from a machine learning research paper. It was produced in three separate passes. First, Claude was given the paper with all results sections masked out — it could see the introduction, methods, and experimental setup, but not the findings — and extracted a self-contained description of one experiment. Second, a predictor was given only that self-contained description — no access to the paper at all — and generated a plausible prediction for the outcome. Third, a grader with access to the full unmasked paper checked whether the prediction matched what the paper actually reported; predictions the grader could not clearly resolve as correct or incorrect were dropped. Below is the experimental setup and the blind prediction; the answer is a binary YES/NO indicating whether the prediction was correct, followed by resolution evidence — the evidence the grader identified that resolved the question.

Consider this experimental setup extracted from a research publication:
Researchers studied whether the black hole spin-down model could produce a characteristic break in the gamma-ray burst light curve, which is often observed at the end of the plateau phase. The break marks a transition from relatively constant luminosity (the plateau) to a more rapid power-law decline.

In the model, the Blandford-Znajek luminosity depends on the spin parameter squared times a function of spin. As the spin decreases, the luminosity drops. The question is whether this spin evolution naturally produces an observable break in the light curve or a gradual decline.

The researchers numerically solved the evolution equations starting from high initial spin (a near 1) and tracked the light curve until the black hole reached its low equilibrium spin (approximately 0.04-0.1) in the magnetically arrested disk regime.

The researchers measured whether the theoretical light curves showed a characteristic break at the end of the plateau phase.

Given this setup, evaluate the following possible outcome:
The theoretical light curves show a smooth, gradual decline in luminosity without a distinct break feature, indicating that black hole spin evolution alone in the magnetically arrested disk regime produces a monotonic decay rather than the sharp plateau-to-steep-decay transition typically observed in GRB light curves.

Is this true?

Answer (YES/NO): NO